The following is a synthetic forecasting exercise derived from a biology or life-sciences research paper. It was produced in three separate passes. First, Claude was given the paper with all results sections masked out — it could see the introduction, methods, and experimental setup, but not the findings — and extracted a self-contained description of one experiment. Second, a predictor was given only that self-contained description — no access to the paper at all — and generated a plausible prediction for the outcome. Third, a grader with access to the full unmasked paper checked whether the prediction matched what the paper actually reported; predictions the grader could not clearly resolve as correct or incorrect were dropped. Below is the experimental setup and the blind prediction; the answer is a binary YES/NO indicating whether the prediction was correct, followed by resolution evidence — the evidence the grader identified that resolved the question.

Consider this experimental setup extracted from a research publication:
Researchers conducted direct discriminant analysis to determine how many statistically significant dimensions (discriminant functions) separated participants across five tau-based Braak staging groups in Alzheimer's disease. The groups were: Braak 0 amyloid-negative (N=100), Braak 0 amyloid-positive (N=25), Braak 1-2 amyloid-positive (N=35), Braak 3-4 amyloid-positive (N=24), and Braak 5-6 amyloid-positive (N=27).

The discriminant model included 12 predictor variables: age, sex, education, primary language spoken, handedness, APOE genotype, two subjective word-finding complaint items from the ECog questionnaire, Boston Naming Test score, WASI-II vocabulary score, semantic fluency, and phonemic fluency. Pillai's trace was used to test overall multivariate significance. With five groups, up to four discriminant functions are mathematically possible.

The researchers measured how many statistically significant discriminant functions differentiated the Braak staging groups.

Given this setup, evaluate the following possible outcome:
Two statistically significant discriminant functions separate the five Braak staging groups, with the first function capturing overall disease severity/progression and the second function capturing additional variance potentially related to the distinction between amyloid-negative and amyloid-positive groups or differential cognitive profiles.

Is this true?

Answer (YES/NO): NO